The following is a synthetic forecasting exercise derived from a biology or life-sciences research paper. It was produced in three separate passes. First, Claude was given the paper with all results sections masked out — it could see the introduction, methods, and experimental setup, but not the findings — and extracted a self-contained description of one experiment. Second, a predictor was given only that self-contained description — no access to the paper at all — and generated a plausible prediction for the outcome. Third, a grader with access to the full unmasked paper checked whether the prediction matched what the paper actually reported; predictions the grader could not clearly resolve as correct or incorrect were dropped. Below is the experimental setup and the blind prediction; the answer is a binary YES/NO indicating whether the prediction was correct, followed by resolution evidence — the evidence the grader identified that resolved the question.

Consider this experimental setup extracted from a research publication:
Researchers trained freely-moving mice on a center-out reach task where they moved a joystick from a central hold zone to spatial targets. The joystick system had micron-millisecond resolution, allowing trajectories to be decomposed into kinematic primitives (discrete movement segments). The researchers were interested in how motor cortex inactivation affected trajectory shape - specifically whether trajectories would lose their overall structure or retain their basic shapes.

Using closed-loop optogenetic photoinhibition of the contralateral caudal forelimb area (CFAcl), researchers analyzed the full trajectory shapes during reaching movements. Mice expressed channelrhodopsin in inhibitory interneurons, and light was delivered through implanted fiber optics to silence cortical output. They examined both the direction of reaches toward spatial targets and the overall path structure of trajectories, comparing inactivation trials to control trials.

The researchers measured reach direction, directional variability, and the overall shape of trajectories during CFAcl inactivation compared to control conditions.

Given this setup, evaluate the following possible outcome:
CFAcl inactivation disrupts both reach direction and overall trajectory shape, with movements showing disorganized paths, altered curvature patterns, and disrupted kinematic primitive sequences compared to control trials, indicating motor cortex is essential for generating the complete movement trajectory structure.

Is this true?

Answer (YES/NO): NO